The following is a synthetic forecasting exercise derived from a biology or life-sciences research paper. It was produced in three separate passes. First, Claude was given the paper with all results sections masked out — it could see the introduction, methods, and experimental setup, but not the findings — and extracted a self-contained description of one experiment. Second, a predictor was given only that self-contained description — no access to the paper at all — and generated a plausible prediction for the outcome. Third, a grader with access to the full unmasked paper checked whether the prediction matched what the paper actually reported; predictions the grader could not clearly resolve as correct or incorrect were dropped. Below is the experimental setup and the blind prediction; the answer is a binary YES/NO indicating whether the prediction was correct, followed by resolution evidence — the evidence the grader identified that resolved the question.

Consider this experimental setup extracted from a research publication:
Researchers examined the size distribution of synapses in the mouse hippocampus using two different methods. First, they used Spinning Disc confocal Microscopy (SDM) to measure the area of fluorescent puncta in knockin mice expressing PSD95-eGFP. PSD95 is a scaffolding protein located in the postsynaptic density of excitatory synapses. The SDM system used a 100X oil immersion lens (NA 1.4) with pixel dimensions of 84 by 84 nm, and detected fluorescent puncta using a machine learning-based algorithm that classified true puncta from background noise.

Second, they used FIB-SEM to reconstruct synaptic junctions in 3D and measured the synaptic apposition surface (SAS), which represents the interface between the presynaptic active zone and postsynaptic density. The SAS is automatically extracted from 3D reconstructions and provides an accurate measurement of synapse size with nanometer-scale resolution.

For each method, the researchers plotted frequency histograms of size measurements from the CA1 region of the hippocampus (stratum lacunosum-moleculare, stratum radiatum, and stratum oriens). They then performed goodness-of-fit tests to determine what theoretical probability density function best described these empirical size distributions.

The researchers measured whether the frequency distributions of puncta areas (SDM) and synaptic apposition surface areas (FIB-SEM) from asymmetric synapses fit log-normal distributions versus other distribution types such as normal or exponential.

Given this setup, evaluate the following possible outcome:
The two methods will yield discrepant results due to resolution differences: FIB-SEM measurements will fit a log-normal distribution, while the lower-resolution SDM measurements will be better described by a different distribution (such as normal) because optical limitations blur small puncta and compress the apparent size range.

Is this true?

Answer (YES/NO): NO